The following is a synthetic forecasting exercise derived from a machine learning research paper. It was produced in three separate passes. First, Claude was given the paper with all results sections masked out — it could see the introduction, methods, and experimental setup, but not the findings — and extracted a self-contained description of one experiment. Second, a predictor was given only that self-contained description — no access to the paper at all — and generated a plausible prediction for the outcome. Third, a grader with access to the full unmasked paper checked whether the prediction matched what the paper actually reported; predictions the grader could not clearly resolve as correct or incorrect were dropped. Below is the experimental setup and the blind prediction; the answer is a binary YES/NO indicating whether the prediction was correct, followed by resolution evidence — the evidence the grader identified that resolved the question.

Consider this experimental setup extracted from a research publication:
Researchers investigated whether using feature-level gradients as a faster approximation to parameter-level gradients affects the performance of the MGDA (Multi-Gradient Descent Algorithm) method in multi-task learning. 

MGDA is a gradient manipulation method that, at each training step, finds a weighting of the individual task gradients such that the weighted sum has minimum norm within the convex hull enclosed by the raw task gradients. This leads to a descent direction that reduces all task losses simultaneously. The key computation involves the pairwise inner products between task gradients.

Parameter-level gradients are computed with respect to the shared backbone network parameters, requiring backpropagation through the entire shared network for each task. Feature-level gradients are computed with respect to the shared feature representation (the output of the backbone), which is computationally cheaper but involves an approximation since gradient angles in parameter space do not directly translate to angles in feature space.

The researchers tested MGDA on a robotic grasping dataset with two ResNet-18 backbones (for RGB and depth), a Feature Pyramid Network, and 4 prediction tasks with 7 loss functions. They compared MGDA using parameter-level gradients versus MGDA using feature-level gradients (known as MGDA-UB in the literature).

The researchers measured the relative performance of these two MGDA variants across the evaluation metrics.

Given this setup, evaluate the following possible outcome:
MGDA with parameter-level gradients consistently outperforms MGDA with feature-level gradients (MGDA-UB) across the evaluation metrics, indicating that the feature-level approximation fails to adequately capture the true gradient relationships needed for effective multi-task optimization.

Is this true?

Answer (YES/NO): NO